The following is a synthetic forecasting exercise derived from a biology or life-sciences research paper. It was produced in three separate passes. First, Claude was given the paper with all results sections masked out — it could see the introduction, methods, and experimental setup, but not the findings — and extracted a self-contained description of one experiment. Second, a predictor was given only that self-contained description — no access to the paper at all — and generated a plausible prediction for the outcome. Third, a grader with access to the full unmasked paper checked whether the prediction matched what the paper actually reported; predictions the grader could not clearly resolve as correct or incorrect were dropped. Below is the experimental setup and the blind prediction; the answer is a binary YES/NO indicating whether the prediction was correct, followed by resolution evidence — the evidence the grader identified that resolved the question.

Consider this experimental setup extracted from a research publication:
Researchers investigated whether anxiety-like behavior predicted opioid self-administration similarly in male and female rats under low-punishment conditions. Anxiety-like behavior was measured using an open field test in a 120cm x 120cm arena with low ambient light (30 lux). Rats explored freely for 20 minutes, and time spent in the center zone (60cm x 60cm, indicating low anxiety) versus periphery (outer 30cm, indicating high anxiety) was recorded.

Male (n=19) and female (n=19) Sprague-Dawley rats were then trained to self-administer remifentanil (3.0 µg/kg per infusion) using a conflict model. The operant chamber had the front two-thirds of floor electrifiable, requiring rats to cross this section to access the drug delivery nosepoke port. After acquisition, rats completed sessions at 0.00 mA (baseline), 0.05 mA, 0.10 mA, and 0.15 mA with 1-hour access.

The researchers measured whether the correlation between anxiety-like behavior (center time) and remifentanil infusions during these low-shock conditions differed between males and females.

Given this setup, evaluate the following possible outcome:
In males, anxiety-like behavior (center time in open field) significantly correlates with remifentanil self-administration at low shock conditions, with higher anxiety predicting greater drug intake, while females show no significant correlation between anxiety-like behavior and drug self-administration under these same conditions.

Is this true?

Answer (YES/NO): YES